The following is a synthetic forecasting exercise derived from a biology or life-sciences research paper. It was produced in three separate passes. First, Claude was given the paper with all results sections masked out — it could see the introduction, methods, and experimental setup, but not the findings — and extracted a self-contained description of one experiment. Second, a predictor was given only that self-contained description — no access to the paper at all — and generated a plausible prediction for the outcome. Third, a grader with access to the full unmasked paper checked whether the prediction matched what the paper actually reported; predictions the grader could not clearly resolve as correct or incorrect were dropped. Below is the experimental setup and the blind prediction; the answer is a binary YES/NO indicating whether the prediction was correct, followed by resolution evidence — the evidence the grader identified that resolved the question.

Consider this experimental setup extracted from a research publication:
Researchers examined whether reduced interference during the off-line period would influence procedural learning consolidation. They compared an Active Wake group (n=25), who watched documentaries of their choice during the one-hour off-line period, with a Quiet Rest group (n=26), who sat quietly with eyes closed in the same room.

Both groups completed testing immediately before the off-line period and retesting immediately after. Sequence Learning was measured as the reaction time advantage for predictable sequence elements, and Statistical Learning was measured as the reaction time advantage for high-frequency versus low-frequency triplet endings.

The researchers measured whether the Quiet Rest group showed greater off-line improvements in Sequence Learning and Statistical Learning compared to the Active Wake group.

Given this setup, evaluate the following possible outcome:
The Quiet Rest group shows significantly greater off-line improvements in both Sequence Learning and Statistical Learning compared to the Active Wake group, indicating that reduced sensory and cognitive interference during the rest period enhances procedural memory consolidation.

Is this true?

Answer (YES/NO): NO